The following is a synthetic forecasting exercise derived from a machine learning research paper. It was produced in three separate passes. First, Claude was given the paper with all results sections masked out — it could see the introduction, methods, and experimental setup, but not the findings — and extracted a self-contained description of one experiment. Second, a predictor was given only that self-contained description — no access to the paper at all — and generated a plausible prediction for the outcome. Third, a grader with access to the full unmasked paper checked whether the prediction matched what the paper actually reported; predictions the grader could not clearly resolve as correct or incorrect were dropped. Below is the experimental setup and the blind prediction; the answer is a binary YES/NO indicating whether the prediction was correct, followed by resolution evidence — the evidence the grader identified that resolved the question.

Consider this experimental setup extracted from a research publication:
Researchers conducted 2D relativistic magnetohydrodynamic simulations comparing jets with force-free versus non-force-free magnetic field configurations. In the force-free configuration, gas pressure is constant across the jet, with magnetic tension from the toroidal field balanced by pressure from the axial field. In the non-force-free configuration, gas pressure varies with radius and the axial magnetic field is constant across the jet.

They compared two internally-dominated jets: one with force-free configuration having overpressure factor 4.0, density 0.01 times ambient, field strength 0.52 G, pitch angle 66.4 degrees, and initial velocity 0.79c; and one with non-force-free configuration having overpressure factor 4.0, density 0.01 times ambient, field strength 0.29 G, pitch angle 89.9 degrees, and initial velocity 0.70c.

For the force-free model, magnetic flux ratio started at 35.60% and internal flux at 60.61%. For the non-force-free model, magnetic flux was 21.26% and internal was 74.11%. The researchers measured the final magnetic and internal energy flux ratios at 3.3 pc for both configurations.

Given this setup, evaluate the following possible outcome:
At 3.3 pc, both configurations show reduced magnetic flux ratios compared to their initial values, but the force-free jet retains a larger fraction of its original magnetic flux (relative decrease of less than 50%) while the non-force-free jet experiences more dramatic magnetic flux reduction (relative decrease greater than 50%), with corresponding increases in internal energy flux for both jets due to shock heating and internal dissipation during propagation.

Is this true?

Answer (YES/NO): NO